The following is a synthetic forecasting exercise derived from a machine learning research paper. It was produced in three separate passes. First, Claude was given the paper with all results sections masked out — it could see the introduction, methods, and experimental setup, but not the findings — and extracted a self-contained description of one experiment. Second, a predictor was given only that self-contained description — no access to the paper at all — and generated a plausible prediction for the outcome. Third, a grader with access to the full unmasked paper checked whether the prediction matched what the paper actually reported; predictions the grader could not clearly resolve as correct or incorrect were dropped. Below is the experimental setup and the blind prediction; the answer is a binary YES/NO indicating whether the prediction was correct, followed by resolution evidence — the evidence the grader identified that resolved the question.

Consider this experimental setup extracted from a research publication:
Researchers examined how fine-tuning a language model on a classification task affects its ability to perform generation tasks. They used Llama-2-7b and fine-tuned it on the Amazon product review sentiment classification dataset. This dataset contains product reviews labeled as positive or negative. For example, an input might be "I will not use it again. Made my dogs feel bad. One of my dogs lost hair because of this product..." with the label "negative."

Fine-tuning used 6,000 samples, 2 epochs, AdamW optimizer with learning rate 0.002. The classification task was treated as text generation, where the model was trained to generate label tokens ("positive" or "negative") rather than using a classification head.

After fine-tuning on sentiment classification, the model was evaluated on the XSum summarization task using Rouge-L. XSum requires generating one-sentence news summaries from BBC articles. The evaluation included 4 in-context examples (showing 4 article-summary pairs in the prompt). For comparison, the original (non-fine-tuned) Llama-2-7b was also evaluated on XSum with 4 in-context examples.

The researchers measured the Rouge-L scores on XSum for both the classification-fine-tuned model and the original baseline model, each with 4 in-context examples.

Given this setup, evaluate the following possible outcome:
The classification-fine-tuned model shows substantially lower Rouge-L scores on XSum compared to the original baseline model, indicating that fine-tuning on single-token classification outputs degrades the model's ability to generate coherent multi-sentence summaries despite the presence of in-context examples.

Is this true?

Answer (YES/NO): YES